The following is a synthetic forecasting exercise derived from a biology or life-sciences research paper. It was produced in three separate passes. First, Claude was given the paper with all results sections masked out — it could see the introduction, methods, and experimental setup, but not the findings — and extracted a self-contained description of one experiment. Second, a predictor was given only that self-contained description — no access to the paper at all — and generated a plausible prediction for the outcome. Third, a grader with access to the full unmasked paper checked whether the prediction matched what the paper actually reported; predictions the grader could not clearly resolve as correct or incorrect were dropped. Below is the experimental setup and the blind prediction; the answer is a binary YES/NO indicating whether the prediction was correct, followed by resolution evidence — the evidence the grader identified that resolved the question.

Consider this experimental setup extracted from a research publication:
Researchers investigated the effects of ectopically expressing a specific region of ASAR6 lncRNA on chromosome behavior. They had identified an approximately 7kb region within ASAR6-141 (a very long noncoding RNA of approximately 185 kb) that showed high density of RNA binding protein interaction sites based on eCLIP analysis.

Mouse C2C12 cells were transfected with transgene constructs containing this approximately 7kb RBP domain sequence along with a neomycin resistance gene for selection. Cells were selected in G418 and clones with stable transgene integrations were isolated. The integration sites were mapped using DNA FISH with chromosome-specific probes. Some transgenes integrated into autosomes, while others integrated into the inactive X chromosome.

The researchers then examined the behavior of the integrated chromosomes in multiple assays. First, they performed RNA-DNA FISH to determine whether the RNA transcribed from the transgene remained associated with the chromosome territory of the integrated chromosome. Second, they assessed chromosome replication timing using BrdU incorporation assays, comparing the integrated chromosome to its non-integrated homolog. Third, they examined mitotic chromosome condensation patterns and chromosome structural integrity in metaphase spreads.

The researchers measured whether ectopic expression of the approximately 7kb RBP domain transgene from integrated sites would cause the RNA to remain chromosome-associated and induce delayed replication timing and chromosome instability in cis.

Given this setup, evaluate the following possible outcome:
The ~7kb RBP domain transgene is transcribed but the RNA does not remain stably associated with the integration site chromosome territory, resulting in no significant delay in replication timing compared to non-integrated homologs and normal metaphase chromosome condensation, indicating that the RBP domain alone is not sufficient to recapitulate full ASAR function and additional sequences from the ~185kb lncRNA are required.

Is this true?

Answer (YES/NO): NO